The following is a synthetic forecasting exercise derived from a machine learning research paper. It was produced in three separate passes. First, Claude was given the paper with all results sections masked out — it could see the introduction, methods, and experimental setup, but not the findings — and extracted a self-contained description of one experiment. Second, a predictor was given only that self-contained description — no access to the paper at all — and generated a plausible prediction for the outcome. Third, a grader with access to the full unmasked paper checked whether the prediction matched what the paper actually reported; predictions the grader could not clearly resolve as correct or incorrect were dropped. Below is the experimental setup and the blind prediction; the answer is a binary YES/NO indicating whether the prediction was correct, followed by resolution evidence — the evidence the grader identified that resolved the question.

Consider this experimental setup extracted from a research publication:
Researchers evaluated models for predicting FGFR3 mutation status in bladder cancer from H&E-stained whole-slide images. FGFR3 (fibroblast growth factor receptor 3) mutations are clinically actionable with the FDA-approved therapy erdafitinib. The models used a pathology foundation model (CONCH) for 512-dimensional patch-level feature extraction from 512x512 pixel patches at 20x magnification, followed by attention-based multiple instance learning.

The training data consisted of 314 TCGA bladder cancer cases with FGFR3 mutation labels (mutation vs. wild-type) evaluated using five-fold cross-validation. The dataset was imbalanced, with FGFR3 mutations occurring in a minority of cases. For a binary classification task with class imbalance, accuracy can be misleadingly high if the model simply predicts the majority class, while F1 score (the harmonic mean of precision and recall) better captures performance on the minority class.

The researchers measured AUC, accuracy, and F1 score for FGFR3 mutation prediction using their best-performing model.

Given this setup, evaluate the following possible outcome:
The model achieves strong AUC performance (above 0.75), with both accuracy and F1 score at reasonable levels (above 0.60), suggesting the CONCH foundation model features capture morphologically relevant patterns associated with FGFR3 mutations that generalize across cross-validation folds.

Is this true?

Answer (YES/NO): YES